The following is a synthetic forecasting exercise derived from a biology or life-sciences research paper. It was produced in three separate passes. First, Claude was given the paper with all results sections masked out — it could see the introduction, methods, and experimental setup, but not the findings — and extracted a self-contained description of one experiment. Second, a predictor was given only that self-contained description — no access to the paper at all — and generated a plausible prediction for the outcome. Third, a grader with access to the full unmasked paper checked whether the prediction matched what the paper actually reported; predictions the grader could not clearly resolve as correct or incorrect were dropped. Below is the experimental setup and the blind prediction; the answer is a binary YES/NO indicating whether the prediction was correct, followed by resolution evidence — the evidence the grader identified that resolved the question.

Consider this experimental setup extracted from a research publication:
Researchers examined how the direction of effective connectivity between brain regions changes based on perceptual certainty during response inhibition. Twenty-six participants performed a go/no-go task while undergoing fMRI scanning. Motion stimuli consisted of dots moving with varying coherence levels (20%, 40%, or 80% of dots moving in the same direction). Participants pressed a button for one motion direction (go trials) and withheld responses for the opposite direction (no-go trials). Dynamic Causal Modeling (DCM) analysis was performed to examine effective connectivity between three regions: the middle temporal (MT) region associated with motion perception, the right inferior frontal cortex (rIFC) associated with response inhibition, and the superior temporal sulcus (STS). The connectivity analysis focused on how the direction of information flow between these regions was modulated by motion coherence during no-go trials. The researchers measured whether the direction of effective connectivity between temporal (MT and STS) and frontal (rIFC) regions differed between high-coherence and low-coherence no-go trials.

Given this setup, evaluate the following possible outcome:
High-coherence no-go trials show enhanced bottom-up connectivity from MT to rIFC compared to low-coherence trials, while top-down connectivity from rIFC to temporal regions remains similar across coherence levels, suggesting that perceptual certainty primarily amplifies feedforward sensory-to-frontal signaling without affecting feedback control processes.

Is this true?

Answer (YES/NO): NO